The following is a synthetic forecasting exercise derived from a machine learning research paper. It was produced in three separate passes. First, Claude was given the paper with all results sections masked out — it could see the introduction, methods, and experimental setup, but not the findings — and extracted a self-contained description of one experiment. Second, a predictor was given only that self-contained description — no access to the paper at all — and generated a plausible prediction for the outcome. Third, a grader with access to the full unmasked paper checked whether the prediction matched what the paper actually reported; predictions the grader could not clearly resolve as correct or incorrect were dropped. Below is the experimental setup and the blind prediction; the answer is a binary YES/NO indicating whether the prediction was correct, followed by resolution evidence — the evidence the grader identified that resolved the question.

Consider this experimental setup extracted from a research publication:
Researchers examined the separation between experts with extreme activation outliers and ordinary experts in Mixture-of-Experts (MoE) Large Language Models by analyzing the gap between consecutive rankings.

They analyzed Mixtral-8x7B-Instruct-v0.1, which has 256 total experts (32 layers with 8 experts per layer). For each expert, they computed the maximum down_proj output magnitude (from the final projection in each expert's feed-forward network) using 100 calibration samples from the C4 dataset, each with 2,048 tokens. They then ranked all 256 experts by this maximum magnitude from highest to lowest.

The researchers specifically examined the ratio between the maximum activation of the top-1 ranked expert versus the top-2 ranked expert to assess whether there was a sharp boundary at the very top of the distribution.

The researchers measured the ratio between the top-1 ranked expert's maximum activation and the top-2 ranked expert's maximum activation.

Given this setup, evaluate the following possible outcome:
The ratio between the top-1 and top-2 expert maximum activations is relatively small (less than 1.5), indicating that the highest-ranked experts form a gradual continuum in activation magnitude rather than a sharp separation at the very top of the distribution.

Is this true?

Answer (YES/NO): NO